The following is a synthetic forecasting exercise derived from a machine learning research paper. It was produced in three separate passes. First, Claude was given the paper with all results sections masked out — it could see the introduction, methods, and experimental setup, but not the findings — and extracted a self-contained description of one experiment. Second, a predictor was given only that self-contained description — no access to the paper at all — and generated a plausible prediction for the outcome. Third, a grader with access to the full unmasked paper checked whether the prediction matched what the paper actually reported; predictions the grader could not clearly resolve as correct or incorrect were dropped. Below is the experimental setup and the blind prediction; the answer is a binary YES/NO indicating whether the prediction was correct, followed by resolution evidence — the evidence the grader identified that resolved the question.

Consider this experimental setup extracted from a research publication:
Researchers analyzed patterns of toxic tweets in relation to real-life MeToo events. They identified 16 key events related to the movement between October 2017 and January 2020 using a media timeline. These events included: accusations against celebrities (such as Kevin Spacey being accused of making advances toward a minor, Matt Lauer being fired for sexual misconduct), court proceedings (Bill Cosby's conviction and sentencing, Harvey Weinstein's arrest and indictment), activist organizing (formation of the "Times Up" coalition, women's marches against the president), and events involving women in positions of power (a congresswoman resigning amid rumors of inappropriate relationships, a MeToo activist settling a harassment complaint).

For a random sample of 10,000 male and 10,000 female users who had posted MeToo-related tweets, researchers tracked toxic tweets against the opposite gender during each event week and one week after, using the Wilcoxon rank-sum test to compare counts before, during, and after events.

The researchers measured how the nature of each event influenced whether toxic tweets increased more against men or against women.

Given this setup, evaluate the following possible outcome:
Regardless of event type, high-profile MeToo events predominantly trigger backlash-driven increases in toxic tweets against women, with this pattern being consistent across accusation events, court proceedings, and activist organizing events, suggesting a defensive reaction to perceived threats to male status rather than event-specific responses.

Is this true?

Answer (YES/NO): NO